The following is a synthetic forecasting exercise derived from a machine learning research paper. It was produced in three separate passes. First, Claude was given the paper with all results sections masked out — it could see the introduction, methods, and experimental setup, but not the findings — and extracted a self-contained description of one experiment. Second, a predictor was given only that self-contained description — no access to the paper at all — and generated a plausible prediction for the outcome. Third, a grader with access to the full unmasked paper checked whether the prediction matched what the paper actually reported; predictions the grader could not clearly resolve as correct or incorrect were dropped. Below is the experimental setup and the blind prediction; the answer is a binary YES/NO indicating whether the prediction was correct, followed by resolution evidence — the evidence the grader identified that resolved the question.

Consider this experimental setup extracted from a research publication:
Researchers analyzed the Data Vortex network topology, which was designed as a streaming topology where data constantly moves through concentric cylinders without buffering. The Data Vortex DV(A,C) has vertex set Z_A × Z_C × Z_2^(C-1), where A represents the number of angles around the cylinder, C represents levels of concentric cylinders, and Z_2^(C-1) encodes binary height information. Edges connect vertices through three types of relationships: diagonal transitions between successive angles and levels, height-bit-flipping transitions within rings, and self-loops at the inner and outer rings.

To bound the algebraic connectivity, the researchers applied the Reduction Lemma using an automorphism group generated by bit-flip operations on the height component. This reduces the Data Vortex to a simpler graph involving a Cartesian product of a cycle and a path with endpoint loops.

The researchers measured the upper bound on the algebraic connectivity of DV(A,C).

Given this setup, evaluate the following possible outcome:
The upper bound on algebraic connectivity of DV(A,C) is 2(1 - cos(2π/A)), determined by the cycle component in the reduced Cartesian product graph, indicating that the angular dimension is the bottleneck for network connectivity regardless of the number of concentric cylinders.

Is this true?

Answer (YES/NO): NO